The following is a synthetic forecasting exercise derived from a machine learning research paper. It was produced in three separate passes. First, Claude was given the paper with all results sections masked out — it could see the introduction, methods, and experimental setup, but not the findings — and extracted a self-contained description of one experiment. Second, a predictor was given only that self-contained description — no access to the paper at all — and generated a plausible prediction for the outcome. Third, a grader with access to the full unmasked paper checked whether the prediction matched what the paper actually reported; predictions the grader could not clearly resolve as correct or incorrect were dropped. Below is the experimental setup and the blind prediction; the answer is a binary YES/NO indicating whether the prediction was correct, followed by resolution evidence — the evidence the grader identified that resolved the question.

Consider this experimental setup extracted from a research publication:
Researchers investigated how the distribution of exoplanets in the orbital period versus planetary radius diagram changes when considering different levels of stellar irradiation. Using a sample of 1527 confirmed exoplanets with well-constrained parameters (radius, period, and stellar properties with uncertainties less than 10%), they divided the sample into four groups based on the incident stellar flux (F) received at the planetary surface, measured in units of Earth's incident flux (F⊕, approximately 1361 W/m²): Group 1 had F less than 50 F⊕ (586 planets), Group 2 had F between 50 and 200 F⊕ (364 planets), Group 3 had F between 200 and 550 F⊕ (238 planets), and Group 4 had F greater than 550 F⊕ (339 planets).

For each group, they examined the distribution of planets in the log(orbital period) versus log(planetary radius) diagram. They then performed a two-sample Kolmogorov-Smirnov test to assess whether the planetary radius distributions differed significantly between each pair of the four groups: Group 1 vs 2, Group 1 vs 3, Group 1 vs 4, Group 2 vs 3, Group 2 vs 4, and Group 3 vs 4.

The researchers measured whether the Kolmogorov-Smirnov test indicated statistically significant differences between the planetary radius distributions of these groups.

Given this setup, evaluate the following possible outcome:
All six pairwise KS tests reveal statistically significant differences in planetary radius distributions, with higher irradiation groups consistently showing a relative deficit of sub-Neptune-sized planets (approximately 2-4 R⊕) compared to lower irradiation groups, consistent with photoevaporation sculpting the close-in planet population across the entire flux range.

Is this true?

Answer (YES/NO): NO